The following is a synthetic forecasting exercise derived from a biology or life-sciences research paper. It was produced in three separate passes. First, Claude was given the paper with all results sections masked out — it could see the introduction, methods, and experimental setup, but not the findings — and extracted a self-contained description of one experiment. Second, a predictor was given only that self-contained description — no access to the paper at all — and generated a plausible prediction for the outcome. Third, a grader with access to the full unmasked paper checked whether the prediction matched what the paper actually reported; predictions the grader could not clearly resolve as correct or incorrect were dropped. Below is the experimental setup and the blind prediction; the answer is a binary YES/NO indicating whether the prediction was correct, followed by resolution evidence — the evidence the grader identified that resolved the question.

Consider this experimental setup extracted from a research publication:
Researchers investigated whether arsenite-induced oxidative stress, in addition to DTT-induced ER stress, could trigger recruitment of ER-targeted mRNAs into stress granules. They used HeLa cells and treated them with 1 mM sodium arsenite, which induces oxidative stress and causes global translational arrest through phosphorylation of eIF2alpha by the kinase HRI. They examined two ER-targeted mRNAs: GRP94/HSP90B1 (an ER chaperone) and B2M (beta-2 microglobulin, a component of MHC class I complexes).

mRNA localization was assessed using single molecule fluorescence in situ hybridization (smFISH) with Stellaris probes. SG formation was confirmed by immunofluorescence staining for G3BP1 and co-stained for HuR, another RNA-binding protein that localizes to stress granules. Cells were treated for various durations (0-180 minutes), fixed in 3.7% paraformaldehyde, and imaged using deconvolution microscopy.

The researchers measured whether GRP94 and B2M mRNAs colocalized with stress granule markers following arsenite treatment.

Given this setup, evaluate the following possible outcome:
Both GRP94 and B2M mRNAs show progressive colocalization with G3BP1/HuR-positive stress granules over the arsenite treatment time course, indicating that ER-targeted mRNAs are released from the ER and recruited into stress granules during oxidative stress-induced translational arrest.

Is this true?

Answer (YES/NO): NO